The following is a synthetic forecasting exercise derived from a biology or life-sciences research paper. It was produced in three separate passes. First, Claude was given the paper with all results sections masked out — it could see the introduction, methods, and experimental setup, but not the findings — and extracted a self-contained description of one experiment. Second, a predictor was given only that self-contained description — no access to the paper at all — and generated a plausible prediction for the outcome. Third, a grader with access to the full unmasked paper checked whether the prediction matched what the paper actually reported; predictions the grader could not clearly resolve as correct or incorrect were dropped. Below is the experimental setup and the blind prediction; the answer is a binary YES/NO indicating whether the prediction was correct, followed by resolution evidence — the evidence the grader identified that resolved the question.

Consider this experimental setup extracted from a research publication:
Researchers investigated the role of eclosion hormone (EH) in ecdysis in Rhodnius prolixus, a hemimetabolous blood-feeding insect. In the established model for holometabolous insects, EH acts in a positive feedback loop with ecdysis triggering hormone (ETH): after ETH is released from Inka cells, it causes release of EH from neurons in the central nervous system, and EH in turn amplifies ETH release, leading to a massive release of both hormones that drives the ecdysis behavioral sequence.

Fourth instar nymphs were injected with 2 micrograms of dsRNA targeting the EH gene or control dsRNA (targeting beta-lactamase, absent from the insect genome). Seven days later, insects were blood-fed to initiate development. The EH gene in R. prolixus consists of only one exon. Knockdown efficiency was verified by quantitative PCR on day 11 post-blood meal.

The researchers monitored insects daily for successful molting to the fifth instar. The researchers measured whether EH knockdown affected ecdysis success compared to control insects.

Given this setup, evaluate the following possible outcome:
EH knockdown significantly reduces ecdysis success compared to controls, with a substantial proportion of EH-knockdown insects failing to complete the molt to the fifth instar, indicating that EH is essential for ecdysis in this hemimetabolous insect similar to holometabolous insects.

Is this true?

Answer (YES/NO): NO